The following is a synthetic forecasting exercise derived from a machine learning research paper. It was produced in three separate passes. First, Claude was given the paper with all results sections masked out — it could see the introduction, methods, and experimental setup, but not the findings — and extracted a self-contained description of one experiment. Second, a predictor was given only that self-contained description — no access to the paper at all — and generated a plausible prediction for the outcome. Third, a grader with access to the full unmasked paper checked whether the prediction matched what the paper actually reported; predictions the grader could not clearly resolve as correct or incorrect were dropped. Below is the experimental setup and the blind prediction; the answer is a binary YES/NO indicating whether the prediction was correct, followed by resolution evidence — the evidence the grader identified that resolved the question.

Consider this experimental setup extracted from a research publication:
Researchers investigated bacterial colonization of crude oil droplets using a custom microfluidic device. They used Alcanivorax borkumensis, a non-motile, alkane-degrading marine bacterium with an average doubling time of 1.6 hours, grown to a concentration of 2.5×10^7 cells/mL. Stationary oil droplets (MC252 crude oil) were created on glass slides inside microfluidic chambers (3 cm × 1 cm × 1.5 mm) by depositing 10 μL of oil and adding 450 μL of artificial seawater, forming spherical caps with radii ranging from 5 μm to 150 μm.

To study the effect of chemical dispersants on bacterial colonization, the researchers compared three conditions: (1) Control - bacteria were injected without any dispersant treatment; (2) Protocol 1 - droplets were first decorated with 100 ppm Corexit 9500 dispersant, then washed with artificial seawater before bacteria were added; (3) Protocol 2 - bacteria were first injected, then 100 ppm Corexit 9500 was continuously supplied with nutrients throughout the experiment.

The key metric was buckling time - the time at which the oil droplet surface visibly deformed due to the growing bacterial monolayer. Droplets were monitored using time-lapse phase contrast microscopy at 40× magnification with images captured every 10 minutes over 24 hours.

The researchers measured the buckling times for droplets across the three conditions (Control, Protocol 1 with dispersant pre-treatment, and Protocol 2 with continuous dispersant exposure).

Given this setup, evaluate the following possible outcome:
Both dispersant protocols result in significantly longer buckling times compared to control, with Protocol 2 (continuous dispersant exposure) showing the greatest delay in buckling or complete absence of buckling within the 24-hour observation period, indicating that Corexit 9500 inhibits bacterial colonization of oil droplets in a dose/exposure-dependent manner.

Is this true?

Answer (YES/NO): NO